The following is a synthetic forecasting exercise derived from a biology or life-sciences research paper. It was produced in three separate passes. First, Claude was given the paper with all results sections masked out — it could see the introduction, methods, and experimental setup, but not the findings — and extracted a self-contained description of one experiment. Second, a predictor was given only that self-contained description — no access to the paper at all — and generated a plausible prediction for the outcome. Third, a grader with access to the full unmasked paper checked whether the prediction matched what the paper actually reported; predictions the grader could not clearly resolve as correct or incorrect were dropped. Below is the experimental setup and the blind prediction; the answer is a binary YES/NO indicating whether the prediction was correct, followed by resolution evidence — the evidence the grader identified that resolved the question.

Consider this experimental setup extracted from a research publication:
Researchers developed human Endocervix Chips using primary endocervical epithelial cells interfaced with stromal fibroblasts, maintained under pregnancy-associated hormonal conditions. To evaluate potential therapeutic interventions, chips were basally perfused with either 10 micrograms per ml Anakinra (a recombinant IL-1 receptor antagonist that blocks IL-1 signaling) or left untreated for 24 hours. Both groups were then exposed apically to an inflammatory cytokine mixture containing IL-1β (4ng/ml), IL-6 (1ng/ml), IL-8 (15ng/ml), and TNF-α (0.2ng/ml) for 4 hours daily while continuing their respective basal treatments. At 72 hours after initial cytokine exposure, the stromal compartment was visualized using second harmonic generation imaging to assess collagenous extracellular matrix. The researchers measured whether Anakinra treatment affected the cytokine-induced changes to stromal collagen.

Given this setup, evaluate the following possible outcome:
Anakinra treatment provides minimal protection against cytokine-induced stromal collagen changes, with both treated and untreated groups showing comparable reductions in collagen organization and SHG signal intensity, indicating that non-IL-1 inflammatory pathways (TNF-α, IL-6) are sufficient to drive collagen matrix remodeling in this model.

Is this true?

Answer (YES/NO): NO